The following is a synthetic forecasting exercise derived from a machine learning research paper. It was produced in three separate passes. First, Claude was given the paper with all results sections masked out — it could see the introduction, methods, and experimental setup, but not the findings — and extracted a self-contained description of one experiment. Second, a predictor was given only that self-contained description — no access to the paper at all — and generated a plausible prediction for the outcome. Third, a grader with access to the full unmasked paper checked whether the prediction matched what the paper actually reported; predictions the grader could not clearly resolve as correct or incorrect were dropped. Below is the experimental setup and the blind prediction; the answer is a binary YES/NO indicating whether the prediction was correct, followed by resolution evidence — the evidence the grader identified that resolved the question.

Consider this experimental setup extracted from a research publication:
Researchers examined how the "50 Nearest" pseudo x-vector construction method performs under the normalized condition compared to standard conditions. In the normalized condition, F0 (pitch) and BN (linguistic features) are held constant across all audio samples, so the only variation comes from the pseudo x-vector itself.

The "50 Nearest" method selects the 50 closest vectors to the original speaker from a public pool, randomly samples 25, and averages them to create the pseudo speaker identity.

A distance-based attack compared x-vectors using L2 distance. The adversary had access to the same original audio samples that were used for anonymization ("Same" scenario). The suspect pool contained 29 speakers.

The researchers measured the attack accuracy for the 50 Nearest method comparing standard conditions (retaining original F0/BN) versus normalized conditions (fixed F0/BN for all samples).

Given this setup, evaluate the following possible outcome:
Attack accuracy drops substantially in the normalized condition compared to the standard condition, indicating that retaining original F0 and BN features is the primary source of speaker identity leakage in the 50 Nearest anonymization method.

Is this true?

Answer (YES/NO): NO